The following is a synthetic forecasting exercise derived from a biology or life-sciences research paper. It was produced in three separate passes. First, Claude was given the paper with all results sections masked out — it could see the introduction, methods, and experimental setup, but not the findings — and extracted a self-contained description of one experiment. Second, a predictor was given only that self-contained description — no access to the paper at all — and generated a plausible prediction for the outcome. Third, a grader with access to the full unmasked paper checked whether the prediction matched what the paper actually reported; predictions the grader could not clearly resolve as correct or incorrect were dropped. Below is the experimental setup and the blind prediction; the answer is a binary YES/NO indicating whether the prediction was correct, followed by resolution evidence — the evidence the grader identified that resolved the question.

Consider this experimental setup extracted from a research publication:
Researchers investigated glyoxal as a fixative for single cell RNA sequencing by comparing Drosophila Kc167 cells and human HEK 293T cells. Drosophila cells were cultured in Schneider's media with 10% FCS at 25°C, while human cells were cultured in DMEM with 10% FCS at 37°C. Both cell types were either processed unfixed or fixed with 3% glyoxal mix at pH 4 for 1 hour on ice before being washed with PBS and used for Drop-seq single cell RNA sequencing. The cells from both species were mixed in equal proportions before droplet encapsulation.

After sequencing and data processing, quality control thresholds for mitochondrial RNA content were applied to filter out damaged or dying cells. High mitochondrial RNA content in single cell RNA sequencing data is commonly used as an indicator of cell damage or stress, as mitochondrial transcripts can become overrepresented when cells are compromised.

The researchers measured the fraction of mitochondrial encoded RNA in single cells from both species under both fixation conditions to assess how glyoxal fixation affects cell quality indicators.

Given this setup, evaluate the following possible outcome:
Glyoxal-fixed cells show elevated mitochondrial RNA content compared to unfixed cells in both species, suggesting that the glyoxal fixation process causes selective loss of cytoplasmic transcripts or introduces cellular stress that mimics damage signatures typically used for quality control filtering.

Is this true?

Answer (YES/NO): NO